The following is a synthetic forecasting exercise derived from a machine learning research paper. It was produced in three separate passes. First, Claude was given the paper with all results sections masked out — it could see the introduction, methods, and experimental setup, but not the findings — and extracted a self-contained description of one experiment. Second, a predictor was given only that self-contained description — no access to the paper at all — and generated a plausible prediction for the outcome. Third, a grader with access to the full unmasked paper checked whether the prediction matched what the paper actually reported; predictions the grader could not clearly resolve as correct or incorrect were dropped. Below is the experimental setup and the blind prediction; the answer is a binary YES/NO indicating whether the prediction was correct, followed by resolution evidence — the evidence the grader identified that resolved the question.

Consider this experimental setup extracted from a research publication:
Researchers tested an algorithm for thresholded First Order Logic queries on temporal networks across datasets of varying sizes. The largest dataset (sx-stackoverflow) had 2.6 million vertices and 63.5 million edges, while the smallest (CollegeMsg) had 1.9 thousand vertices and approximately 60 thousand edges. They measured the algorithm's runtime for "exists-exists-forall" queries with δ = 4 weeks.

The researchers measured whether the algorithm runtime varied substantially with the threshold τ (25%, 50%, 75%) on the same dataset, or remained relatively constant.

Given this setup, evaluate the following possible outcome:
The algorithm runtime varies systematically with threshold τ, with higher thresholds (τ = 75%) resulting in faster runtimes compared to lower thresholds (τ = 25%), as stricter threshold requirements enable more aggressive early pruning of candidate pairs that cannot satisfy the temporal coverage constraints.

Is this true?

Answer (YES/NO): YES